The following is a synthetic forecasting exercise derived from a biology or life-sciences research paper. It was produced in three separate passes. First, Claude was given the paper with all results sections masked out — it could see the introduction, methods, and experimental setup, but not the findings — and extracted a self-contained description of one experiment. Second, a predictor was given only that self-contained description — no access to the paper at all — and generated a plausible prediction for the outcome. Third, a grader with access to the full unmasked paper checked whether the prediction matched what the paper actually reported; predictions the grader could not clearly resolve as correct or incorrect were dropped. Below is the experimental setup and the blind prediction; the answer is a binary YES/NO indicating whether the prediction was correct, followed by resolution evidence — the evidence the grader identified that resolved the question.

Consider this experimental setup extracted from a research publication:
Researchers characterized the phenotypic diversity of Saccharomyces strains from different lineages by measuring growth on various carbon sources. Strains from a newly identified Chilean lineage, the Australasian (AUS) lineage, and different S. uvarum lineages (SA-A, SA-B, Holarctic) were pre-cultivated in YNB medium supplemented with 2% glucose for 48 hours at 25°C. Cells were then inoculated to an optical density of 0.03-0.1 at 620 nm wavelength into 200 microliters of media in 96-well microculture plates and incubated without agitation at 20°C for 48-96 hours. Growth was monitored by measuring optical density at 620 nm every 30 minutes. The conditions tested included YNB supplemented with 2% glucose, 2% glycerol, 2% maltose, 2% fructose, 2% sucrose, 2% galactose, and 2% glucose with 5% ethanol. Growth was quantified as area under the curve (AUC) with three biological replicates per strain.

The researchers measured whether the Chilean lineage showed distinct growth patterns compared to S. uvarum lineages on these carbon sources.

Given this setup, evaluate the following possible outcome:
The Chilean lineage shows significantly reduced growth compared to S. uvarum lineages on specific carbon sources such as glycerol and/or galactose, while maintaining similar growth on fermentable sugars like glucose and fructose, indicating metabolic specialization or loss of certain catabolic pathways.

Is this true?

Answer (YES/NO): NO